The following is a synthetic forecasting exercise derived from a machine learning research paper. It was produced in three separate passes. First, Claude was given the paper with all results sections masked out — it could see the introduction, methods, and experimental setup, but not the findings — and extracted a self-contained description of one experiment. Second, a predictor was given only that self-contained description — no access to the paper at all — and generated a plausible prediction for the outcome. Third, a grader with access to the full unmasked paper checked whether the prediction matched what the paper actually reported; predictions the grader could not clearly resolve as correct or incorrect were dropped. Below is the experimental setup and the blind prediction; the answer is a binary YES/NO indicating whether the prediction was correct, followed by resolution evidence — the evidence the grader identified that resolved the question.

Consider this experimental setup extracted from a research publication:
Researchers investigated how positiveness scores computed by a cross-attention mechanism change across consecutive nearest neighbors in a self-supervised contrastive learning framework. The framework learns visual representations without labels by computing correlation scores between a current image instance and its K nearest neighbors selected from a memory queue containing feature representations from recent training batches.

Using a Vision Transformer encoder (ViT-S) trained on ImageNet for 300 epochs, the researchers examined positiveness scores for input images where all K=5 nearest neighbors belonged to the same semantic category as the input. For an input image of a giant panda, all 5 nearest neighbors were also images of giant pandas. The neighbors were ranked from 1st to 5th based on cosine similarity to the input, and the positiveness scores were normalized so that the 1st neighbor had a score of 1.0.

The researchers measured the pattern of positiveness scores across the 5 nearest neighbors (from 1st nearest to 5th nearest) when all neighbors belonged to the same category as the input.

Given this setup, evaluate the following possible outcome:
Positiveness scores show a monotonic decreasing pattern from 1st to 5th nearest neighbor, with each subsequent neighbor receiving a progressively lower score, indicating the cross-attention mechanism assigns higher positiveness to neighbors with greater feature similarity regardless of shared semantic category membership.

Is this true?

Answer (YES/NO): YES